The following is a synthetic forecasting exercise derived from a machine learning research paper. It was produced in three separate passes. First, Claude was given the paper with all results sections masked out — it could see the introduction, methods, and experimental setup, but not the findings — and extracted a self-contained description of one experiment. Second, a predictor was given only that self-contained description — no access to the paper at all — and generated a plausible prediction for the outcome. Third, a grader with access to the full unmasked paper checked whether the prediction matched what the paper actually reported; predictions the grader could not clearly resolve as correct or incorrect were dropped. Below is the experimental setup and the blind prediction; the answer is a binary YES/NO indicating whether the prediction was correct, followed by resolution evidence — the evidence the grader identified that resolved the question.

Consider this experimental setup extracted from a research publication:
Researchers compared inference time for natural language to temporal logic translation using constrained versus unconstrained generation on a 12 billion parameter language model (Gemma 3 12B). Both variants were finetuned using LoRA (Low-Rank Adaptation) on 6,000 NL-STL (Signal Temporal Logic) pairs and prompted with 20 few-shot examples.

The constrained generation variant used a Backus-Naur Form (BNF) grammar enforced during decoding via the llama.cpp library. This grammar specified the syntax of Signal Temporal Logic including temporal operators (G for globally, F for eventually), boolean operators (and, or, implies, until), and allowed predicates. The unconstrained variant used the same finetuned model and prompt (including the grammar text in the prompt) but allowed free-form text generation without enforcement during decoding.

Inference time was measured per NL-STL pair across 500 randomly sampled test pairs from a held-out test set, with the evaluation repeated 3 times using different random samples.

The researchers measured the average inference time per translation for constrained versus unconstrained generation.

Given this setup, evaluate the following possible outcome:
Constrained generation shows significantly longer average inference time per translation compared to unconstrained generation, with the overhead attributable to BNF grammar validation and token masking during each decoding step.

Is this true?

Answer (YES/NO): YES